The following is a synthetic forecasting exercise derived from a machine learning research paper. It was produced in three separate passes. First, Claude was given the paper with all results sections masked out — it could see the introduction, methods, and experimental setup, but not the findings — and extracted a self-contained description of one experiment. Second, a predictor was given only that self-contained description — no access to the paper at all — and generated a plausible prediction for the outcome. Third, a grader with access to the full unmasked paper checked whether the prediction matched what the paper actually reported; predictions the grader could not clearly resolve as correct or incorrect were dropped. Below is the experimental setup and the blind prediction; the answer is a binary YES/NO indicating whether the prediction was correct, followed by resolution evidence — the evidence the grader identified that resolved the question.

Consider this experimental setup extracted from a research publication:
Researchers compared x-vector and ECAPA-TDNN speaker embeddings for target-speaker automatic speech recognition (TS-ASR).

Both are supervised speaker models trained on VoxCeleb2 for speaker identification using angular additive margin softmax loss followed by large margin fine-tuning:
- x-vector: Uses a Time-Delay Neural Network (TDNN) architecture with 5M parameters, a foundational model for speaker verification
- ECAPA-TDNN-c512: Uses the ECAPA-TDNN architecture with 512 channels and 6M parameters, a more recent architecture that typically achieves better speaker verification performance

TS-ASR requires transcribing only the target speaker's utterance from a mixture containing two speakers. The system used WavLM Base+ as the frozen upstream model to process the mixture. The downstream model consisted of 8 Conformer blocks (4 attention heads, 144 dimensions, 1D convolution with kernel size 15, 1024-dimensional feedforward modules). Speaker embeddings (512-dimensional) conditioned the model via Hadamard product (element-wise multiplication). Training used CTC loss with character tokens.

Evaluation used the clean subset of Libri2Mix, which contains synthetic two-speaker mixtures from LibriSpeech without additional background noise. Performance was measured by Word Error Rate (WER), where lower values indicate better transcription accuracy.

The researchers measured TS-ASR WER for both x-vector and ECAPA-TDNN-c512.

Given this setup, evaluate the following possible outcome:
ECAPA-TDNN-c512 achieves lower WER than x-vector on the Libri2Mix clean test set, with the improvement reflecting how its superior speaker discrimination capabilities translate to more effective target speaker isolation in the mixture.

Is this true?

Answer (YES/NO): NO